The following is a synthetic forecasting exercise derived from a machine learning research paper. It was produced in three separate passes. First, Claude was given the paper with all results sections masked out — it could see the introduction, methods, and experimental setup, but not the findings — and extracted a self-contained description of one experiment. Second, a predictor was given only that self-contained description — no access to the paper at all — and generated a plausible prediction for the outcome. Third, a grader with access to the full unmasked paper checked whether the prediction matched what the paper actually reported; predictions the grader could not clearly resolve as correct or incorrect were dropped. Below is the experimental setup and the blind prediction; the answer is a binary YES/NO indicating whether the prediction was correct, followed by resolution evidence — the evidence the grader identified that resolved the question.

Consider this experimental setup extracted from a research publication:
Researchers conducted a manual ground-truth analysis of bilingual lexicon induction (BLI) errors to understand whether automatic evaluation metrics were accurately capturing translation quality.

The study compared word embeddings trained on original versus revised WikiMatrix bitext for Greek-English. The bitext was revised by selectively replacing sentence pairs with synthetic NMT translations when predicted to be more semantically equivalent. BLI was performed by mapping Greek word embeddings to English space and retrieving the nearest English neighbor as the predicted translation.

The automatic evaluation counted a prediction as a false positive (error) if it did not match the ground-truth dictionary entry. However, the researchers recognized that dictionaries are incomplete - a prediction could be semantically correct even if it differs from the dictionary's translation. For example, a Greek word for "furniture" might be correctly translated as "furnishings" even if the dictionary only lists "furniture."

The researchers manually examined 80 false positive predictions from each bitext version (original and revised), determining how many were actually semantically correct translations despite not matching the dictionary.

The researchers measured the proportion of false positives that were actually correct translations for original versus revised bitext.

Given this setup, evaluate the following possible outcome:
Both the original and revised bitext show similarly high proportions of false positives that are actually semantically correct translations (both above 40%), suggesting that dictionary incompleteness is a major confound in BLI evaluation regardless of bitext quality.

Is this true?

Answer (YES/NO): NO